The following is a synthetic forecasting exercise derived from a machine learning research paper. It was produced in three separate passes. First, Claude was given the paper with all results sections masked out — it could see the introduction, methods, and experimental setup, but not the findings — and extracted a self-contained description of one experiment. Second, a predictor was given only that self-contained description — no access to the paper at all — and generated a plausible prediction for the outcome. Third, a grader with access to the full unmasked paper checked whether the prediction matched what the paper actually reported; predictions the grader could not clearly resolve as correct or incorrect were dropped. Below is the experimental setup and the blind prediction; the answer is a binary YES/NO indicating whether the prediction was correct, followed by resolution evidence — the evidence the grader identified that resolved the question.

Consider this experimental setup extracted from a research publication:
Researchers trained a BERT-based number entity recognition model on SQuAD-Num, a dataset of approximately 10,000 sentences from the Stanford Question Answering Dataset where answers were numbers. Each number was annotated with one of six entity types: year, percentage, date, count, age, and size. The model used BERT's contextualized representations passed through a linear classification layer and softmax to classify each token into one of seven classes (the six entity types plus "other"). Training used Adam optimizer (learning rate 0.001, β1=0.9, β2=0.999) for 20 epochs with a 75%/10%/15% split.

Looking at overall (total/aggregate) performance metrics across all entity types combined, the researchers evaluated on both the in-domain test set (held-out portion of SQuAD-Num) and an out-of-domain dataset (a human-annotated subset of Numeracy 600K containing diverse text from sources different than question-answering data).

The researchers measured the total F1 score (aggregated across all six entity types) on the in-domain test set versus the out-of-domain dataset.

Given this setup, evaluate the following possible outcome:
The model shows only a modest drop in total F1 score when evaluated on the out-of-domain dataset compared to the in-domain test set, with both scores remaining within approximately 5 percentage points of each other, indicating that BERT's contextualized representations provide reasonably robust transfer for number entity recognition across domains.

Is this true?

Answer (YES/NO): NO